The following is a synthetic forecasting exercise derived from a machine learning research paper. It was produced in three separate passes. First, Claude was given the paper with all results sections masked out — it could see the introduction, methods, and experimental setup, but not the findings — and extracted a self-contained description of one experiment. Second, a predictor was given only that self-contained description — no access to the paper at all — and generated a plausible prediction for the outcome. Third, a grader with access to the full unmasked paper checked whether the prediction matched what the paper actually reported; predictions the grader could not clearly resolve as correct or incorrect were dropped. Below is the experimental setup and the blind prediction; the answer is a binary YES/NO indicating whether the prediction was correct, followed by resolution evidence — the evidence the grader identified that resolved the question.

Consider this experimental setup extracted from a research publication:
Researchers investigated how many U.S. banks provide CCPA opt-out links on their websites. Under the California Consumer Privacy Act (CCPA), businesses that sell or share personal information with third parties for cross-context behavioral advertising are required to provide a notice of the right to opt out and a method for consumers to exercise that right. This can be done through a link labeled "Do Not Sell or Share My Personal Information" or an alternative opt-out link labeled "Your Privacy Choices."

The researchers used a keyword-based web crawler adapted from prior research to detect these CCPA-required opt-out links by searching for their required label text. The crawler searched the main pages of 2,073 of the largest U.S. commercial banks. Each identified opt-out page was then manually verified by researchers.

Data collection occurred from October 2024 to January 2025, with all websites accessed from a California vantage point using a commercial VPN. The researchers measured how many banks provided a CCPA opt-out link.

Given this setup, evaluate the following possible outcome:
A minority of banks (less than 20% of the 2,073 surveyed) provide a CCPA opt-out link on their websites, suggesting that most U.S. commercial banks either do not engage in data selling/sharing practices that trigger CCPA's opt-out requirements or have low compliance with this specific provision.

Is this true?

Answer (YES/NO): YES